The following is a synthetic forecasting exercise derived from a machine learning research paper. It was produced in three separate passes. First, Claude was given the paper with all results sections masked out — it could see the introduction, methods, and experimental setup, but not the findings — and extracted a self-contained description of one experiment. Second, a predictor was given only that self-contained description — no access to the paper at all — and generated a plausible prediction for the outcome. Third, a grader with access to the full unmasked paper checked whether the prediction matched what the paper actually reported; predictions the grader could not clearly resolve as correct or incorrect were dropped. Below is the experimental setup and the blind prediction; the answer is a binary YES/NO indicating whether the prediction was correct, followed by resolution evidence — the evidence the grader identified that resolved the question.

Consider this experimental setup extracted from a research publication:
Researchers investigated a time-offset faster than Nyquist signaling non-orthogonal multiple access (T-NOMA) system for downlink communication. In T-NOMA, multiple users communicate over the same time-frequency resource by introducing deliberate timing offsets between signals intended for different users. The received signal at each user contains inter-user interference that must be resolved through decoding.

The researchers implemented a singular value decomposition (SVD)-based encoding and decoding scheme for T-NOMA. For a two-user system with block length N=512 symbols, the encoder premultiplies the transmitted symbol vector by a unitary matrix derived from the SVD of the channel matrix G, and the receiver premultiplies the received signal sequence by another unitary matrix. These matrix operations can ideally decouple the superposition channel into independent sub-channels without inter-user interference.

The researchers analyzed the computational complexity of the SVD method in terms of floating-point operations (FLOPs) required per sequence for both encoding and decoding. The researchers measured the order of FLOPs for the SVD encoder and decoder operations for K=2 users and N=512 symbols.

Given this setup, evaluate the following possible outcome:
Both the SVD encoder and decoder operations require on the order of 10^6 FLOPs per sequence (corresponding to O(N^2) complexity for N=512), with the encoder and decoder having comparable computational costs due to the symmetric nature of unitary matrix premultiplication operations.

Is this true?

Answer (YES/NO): NO